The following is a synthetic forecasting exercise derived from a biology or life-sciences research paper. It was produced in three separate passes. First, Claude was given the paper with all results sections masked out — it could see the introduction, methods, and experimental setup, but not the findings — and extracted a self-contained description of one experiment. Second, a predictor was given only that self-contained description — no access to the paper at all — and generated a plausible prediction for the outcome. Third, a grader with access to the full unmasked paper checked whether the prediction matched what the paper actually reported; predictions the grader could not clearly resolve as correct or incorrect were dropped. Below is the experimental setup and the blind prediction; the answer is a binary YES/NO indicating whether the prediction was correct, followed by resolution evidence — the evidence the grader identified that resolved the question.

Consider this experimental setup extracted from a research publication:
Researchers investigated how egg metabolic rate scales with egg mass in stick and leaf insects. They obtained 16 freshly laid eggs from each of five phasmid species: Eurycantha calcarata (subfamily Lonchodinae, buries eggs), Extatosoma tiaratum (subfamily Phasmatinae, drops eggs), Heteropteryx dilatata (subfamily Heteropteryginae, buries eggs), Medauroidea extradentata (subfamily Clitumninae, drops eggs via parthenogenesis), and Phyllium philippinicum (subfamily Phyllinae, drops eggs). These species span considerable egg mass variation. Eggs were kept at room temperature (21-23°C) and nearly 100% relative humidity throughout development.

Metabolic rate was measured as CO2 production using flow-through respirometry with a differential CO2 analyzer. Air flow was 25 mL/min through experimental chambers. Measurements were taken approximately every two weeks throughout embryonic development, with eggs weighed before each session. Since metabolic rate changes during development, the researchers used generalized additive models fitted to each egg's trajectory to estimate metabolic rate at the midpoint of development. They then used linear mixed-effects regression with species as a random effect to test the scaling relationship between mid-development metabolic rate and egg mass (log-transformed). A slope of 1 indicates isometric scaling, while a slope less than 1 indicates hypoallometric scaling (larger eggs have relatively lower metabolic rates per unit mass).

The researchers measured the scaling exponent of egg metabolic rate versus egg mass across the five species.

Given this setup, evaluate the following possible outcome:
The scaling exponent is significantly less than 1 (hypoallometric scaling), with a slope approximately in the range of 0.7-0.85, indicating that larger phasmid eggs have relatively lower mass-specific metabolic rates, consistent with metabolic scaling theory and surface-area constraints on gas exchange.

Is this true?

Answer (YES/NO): YES